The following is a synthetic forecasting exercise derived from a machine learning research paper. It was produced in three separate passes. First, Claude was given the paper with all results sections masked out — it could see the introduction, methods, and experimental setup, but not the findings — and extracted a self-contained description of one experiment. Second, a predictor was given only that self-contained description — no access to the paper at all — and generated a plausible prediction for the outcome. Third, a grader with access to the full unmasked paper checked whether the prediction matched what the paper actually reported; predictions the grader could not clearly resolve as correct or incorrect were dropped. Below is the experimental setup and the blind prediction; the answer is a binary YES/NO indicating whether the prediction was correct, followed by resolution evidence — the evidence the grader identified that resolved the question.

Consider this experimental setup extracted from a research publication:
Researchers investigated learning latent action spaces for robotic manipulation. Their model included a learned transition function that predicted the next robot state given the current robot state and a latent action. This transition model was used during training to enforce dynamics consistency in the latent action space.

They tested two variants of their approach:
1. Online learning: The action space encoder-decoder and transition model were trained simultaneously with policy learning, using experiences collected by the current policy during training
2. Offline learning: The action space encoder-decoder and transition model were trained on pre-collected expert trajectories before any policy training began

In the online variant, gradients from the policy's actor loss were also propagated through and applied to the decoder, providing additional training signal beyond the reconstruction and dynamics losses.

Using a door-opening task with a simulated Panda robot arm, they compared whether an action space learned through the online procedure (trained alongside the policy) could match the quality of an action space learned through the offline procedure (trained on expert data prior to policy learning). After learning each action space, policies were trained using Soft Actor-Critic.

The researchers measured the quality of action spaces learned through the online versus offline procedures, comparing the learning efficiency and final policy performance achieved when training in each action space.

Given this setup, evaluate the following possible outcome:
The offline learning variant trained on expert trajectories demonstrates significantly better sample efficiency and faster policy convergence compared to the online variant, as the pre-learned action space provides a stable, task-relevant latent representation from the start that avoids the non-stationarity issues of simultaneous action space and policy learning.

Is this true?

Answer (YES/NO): NO